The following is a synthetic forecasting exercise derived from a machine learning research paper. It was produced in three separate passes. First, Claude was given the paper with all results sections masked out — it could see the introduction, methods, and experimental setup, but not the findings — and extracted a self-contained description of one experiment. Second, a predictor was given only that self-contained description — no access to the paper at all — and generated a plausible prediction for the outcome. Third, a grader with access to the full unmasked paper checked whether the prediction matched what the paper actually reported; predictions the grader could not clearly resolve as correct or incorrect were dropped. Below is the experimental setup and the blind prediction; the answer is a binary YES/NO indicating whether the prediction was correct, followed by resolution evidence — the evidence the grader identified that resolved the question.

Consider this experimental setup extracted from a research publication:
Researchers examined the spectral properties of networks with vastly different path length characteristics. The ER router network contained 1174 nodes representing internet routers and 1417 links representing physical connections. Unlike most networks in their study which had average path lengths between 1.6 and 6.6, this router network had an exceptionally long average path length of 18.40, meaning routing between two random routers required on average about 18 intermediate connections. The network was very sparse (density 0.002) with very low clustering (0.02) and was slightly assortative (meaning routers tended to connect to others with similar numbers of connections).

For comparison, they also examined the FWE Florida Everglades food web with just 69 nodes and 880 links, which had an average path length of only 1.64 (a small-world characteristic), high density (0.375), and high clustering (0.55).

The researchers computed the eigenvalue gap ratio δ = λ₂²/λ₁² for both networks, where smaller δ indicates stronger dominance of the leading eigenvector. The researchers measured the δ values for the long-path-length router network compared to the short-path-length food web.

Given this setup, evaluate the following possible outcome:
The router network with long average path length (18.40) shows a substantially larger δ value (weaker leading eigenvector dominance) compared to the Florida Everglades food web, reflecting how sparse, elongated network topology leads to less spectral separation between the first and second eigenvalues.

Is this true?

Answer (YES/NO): YES